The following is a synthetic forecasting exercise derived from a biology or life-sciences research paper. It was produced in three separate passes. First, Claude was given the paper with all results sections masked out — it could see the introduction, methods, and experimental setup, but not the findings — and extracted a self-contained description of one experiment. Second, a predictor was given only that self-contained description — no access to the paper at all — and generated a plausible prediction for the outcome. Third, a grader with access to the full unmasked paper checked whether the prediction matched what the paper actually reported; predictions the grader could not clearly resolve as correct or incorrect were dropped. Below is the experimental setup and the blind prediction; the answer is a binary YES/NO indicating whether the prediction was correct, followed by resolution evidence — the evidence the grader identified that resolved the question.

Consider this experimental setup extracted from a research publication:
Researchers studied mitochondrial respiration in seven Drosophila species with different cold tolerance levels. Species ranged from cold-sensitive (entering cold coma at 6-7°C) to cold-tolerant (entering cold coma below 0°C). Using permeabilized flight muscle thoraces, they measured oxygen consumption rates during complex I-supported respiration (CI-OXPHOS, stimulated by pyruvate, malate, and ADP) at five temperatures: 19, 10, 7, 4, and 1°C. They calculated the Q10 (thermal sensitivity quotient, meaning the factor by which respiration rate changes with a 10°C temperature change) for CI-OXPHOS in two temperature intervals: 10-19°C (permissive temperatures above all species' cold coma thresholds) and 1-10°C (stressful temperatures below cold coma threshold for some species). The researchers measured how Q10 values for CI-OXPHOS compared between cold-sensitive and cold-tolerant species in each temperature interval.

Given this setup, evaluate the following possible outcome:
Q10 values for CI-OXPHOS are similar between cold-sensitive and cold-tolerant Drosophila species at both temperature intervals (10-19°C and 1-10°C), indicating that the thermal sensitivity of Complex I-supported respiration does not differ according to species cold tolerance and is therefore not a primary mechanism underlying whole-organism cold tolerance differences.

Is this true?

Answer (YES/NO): NO